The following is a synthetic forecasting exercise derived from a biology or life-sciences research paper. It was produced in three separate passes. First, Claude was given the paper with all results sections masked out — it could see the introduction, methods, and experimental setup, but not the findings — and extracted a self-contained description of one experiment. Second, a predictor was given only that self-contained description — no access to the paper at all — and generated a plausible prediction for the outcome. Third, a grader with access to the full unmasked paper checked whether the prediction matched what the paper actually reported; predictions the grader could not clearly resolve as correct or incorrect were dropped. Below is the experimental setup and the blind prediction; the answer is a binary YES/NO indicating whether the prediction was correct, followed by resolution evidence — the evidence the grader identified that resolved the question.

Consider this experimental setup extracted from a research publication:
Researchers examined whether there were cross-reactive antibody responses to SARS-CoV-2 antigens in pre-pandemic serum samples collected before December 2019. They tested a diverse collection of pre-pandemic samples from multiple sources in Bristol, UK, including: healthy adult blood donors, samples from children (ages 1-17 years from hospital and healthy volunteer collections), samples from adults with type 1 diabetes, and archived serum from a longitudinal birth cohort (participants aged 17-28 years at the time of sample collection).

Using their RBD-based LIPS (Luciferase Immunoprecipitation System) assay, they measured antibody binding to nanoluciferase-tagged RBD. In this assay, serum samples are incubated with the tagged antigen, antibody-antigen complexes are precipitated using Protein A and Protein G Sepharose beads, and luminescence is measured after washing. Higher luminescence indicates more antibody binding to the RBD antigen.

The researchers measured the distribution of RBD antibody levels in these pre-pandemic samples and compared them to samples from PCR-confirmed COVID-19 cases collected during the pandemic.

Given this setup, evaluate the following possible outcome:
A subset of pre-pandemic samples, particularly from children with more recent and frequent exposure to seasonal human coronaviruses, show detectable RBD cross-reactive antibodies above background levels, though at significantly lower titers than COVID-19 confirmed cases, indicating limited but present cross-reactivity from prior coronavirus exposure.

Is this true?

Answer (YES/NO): NO